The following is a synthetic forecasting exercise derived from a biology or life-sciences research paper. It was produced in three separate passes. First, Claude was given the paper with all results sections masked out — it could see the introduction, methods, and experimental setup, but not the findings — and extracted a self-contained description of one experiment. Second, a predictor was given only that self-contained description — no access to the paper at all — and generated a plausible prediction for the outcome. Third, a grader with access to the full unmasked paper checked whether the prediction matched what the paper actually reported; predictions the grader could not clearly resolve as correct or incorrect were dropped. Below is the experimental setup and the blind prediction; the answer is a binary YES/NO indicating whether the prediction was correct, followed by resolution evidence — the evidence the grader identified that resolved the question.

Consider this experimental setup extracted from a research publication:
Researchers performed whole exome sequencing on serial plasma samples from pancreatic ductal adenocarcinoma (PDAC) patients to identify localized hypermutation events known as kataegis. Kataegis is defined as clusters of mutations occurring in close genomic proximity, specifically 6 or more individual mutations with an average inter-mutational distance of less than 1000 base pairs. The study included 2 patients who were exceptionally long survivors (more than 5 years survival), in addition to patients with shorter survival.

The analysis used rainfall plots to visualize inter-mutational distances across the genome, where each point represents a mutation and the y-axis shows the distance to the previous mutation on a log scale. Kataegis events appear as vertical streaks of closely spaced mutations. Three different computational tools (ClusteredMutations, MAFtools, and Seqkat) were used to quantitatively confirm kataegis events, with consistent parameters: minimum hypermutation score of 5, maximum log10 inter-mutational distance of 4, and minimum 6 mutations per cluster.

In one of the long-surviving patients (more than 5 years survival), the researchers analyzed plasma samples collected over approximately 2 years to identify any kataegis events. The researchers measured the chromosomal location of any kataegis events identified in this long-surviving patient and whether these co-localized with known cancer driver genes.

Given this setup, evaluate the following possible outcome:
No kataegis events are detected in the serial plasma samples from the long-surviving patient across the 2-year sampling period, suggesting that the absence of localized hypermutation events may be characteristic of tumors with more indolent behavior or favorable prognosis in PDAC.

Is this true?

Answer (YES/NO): NO